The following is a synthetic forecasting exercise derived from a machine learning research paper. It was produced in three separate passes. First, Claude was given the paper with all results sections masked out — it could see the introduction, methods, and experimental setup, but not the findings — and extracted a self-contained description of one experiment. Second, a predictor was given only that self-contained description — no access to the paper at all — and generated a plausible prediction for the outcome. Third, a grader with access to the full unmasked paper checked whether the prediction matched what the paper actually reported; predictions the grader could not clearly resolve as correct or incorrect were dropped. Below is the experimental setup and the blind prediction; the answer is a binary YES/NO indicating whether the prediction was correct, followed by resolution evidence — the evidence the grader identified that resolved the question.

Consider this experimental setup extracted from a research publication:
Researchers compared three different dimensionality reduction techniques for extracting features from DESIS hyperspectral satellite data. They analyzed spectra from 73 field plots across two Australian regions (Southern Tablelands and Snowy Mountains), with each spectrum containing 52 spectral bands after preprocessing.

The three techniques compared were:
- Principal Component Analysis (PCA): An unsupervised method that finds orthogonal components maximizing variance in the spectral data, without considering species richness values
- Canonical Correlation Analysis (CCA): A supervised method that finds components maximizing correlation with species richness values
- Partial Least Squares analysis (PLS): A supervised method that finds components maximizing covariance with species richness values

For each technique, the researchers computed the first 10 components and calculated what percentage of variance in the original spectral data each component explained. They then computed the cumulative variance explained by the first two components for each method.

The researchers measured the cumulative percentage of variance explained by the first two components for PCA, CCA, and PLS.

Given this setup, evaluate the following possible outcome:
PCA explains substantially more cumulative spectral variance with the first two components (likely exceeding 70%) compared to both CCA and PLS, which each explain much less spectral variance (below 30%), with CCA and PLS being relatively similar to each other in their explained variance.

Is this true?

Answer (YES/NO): NO